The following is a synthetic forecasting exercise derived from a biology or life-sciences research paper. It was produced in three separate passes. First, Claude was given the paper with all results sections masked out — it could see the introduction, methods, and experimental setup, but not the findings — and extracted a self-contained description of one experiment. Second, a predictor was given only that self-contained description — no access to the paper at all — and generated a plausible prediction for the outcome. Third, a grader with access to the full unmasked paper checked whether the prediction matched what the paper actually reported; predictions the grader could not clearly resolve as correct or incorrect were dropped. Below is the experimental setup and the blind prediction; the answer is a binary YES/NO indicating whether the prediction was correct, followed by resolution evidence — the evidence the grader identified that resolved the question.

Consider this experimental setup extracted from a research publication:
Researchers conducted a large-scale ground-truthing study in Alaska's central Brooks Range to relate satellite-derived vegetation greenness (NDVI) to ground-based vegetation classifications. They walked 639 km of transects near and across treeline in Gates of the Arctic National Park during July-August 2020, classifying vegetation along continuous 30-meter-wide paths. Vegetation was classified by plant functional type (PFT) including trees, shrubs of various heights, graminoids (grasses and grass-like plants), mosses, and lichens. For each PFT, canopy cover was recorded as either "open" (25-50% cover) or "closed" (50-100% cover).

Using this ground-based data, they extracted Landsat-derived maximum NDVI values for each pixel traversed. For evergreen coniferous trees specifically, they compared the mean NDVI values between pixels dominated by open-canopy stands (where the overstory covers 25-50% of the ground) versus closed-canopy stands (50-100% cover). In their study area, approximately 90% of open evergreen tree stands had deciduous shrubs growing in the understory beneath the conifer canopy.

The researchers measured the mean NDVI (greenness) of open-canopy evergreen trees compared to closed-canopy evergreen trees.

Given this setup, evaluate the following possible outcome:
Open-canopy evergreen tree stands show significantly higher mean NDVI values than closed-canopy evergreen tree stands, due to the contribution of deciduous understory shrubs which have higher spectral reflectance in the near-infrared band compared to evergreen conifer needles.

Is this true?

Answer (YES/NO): YES